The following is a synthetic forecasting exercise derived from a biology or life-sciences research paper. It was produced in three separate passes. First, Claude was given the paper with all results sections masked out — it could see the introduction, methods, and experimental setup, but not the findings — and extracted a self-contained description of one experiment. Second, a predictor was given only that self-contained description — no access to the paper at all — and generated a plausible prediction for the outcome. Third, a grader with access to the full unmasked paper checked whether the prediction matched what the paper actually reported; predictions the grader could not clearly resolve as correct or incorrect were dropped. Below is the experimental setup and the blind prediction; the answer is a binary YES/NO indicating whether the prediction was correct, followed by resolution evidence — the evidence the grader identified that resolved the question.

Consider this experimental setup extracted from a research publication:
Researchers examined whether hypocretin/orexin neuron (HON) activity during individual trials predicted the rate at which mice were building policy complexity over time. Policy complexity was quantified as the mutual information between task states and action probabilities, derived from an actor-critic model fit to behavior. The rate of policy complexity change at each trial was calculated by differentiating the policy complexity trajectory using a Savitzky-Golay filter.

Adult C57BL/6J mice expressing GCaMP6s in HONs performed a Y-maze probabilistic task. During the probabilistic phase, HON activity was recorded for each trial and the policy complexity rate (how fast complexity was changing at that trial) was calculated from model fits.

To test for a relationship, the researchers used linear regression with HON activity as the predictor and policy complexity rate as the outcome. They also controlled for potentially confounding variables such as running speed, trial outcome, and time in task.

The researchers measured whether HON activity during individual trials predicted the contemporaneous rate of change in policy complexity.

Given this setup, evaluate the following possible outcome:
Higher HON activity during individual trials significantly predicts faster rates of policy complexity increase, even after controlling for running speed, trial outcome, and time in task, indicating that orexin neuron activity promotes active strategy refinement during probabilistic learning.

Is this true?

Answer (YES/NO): NO